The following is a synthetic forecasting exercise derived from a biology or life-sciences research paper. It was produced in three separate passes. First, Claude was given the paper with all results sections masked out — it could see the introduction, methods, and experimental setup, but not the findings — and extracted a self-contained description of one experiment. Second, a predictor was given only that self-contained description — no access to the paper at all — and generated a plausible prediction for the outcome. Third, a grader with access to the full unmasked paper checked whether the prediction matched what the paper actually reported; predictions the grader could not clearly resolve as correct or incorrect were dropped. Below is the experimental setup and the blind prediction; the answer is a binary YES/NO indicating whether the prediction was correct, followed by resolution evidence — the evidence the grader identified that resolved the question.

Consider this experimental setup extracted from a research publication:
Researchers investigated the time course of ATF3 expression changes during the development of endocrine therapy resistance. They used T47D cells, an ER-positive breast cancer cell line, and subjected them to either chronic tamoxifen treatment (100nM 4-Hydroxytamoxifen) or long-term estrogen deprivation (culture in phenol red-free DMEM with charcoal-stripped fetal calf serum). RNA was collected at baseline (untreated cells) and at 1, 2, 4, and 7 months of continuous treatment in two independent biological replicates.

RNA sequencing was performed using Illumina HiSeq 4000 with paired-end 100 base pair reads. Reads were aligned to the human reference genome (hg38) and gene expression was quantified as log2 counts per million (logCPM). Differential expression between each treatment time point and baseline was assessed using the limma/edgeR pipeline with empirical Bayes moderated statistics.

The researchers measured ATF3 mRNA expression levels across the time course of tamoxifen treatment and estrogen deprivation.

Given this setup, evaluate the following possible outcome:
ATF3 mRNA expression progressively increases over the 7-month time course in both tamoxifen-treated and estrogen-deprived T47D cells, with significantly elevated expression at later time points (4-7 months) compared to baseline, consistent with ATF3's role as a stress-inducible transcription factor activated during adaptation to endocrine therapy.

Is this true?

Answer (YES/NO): NO